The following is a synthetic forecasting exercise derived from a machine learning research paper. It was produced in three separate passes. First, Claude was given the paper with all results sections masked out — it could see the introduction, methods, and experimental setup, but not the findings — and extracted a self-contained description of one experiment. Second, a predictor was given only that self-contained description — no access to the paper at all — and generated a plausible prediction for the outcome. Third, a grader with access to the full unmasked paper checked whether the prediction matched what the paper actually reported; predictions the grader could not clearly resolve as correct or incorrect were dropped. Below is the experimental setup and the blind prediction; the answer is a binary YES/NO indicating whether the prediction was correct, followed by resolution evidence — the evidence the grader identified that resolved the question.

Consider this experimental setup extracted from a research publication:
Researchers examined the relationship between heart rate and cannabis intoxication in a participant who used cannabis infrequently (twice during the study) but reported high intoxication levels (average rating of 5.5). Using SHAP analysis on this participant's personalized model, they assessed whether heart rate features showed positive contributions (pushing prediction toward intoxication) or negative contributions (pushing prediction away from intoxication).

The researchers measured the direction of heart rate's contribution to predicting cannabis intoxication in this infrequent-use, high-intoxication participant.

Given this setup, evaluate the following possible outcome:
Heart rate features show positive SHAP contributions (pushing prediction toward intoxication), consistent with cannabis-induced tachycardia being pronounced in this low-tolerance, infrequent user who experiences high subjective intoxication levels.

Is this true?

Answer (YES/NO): NO